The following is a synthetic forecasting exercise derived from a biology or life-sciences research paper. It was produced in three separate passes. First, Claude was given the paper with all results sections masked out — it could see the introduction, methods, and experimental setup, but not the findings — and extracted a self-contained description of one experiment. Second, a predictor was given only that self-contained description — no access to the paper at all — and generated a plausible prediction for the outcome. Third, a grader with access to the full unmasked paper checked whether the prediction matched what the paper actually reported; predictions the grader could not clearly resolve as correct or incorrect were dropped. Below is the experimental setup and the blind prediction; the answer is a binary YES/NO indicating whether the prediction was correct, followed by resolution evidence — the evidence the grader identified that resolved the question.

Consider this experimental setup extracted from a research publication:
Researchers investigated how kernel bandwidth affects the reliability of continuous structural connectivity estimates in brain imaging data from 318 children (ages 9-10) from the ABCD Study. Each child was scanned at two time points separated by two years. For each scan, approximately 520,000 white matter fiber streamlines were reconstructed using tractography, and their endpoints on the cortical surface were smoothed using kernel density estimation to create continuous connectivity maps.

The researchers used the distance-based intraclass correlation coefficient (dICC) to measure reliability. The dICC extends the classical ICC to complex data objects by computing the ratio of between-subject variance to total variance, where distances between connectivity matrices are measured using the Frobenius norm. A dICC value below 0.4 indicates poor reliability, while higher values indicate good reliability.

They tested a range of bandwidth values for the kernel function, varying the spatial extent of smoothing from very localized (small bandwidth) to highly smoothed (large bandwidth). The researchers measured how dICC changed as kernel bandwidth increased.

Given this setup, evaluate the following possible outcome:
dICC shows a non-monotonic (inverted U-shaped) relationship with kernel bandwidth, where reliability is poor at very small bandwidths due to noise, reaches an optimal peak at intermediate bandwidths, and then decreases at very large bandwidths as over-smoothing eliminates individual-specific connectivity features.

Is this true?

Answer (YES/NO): NO